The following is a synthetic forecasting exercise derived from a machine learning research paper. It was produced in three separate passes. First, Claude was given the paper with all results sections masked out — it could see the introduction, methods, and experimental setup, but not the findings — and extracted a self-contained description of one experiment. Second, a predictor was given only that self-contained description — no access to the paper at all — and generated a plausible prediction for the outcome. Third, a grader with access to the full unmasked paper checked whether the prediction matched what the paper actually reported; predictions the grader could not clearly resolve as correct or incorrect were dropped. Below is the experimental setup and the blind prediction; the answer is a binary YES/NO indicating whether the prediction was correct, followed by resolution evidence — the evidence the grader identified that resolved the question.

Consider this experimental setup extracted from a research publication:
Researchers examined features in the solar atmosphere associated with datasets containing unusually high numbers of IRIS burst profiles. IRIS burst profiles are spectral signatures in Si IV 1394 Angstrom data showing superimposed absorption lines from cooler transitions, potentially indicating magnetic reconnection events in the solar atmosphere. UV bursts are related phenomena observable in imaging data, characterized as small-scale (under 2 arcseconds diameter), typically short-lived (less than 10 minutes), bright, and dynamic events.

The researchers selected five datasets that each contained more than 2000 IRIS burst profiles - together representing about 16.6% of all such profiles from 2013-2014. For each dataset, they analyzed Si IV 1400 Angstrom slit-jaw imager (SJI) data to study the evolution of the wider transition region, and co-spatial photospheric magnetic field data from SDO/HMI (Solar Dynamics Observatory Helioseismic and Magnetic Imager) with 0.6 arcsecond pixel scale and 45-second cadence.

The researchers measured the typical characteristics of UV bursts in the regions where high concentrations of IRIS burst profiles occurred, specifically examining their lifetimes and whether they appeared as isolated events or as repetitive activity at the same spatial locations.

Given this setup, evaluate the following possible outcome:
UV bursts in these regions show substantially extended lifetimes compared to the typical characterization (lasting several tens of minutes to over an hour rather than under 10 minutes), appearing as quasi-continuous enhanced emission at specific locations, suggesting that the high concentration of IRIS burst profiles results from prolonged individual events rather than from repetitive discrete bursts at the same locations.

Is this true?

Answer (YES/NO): NO